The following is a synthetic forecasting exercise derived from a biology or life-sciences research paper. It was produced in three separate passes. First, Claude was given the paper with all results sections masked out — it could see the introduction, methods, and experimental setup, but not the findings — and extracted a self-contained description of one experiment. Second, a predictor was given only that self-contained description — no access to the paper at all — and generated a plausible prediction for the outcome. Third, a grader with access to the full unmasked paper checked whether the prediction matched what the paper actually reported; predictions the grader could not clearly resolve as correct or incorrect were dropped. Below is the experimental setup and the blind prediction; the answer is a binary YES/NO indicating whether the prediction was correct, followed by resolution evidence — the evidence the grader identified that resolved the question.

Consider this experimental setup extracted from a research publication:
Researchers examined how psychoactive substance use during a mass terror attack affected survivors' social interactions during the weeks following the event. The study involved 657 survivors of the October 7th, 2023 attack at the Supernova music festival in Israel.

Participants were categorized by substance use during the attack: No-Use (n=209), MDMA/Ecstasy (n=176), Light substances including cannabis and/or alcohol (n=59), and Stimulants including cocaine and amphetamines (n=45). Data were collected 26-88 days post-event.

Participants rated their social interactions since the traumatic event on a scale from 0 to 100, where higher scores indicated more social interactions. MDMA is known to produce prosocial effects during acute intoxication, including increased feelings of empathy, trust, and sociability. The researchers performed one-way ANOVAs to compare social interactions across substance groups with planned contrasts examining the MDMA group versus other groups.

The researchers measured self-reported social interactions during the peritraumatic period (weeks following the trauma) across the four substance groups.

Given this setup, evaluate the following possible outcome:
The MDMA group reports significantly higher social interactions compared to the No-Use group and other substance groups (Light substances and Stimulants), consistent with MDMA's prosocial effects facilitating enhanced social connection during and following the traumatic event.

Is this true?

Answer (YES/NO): NO